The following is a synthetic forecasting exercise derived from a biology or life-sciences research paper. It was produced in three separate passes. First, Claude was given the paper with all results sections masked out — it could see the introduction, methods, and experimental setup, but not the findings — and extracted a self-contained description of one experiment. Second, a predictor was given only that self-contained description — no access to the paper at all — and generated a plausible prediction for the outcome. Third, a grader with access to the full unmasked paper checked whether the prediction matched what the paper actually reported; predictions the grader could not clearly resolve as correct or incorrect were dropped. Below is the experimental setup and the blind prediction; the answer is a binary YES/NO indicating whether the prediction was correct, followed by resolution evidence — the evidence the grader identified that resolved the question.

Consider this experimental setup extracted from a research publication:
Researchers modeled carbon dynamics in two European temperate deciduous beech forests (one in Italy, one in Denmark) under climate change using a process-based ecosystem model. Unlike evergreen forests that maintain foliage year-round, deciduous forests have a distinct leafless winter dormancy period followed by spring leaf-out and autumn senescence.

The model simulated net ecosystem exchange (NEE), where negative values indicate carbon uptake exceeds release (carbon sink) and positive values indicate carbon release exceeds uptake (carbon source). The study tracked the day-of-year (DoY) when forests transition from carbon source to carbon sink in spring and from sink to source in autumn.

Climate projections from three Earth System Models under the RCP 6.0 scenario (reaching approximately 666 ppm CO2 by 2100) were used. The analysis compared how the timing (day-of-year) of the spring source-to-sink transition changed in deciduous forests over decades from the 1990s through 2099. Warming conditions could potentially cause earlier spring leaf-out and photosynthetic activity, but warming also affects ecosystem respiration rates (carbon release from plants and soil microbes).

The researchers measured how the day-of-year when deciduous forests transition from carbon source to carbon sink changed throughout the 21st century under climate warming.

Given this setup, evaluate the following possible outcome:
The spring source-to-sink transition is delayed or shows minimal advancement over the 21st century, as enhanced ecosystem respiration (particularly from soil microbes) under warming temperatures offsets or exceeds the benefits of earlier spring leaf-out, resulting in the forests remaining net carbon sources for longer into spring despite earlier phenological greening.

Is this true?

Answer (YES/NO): NO